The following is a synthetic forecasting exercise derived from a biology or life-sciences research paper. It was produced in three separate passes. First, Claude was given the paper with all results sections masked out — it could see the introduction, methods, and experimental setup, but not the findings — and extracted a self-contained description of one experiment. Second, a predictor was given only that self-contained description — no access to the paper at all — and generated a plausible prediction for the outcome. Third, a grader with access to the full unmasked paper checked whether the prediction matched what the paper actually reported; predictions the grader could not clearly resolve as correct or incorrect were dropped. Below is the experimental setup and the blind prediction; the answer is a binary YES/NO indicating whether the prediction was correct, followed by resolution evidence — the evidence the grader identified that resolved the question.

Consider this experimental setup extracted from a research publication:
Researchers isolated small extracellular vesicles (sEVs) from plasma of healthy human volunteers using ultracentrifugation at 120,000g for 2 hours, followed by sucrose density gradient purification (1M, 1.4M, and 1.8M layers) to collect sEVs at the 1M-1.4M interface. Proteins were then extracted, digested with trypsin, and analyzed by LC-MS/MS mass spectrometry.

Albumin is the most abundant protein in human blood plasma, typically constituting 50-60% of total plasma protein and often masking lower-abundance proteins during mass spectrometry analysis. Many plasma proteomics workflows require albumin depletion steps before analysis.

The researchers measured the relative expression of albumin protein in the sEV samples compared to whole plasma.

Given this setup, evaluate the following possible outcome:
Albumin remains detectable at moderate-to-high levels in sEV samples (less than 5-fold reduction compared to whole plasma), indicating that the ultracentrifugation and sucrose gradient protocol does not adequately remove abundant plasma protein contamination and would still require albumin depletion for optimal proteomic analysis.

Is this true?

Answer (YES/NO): NO